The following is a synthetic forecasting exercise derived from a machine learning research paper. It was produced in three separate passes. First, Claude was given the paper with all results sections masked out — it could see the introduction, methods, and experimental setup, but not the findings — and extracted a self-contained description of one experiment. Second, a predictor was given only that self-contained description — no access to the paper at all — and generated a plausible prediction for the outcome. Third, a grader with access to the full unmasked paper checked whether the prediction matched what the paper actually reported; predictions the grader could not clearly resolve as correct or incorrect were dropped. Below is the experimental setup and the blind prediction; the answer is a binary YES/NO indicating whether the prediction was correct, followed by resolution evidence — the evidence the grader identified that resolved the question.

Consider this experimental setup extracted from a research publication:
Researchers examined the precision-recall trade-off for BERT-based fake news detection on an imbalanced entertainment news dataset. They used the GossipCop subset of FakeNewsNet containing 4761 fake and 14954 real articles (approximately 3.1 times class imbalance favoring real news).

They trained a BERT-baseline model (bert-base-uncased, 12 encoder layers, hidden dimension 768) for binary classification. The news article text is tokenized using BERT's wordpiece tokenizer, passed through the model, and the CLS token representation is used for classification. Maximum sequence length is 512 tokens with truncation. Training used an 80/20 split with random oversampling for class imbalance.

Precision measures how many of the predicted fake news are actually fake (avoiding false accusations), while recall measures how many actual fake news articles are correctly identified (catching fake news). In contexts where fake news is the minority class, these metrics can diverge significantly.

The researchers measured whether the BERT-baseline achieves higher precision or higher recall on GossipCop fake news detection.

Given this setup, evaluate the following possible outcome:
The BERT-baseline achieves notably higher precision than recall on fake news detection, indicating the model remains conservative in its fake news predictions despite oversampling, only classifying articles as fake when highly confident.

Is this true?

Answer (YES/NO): NO